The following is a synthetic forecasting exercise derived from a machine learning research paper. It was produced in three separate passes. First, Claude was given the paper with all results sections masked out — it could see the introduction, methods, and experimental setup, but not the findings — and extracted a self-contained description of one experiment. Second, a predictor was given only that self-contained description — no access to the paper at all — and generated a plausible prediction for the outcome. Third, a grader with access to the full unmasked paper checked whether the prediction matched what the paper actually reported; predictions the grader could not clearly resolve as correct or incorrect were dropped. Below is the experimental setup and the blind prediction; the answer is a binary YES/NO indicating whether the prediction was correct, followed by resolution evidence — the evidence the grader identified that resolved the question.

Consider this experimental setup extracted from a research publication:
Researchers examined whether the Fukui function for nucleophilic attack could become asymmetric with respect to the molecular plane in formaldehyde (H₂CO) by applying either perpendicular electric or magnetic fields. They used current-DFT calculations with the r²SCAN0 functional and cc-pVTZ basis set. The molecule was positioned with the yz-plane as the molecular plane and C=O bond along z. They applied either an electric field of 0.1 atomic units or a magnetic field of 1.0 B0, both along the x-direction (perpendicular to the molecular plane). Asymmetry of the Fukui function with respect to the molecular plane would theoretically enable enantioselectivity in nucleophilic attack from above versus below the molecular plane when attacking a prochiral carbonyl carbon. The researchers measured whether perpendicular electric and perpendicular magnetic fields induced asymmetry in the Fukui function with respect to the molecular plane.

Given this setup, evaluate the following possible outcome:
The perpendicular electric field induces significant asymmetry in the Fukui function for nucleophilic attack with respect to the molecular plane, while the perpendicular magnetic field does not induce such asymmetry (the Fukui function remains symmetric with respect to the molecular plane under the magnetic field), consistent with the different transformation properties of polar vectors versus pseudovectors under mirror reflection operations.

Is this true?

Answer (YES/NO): YES